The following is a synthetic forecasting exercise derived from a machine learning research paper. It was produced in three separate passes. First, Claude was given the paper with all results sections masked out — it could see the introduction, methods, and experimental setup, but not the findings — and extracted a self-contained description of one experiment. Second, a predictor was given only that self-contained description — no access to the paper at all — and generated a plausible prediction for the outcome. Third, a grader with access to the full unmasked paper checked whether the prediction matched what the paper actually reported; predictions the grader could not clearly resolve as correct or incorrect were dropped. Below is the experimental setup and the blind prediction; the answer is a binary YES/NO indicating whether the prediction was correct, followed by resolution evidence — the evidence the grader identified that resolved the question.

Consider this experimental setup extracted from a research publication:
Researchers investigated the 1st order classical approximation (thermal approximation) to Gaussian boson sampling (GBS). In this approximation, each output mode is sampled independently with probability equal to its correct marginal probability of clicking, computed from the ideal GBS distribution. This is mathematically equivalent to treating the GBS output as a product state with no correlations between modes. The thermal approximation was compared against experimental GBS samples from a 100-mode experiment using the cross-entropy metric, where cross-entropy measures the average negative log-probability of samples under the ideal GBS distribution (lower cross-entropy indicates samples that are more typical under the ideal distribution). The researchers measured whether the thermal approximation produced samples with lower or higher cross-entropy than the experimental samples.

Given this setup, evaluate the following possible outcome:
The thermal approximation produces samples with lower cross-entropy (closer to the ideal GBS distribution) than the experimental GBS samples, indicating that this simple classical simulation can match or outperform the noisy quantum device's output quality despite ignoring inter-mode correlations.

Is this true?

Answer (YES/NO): NO